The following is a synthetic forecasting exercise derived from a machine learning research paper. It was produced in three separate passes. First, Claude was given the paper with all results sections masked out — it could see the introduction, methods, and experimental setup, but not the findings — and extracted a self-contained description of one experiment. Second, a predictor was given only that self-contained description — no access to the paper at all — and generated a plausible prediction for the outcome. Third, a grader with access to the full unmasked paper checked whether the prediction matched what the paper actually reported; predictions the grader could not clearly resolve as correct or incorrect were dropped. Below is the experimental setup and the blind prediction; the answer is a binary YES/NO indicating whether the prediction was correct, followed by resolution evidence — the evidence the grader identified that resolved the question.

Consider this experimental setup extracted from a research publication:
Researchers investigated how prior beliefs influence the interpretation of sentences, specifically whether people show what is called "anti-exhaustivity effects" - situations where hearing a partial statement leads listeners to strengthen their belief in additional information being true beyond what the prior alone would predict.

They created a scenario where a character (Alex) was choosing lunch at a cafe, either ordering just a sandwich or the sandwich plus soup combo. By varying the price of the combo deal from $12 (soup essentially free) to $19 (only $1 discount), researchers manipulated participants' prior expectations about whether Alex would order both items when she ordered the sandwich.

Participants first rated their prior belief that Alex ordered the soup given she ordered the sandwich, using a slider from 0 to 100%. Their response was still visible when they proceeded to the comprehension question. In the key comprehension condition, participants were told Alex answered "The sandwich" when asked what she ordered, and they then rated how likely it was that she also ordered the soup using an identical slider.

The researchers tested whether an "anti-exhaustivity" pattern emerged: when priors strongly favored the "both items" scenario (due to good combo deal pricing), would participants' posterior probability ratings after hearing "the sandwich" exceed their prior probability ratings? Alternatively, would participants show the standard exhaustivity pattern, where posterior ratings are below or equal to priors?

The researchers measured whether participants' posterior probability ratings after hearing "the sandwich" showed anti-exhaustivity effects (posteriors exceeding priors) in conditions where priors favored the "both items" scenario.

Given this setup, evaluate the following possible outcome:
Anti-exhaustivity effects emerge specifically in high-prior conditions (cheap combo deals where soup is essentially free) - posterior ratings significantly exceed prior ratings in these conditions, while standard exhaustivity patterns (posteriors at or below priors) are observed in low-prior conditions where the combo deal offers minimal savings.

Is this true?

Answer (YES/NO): NO